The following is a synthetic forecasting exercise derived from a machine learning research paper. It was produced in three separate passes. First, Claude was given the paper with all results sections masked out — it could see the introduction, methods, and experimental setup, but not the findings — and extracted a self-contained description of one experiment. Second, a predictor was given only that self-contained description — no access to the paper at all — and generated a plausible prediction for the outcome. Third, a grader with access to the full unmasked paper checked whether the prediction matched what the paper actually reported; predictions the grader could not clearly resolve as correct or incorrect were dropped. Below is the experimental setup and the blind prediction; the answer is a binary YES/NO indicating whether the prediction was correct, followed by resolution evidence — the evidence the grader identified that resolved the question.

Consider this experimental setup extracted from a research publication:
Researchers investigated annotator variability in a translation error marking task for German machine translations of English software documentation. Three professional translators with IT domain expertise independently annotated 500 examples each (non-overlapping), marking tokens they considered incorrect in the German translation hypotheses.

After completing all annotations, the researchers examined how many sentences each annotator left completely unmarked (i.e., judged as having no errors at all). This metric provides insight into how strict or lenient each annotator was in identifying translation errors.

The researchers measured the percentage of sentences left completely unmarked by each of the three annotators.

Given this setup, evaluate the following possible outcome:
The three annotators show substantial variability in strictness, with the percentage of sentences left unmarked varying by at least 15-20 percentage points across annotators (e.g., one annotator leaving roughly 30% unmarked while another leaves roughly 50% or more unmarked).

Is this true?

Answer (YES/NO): NO